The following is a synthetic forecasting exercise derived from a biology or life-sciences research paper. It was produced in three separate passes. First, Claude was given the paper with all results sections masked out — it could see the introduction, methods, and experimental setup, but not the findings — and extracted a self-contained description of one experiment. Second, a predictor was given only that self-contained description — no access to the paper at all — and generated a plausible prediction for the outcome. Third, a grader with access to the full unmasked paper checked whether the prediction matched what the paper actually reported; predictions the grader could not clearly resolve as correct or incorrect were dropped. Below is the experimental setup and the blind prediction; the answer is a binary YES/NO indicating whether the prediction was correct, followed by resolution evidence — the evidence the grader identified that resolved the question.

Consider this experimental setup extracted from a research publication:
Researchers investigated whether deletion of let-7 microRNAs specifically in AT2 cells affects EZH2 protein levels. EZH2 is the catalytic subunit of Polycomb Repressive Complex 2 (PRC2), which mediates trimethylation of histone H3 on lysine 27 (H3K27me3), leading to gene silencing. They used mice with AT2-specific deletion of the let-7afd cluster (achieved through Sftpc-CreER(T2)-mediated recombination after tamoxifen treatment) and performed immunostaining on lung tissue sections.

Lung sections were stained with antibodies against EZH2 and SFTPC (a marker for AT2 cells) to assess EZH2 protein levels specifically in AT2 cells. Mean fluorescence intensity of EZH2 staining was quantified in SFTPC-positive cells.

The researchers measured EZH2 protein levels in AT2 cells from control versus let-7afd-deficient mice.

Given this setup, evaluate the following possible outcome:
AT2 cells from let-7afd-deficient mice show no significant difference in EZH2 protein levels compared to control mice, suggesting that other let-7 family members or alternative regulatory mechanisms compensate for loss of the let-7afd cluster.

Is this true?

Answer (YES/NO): NO